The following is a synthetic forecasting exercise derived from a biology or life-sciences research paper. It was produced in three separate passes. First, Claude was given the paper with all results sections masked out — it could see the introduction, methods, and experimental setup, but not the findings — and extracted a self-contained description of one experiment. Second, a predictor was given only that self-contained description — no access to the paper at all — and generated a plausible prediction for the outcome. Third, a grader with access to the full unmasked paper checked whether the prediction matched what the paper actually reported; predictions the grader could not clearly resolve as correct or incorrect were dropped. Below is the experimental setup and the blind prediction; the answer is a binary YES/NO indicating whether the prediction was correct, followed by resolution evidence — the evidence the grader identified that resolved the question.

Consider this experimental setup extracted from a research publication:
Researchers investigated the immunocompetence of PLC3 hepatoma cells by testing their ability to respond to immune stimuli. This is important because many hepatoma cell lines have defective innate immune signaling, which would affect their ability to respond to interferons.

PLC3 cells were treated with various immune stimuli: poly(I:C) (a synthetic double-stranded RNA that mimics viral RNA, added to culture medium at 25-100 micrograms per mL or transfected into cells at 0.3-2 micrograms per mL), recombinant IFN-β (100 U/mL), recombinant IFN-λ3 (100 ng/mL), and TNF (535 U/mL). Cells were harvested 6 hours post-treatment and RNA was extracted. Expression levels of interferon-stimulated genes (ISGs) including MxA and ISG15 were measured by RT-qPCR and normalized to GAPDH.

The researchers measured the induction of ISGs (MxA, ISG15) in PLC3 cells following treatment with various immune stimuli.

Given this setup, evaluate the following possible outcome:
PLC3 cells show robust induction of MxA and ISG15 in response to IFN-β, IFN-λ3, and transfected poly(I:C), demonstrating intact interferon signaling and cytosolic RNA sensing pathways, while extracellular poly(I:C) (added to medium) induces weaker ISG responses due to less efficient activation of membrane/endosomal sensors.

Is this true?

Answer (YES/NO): YES